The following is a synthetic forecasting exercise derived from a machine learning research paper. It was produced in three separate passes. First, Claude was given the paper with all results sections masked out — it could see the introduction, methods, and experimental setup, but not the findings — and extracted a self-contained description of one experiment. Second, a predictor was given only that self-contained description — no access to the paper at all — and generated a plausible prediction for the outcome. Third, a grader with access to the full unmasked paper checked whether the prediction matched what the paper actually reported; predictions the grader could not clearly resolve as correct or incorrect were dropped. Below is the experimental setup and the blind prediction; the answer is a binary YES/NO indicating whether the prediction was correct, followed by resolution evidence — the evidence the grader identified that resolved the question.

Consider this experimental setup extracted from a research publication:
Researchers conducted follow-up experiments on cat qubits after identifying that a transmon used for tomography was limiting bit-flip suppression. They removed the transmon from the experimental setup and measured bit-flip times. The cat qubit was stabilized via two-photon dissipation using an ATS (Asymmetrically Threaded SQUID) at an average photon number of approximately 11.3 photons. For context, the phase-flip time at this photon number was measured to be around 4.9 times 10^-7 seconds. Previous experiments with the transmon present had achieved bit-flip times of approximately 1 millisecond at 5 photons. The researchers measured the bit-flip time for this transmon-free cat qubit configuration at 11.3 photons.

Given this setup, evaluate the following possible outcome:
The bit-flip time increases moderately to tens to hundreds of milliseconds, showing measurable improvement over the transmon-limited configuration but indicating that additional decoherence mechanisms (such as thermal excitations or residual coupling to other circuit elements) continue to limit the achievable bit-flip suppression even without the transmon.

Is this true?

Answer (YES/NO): NO